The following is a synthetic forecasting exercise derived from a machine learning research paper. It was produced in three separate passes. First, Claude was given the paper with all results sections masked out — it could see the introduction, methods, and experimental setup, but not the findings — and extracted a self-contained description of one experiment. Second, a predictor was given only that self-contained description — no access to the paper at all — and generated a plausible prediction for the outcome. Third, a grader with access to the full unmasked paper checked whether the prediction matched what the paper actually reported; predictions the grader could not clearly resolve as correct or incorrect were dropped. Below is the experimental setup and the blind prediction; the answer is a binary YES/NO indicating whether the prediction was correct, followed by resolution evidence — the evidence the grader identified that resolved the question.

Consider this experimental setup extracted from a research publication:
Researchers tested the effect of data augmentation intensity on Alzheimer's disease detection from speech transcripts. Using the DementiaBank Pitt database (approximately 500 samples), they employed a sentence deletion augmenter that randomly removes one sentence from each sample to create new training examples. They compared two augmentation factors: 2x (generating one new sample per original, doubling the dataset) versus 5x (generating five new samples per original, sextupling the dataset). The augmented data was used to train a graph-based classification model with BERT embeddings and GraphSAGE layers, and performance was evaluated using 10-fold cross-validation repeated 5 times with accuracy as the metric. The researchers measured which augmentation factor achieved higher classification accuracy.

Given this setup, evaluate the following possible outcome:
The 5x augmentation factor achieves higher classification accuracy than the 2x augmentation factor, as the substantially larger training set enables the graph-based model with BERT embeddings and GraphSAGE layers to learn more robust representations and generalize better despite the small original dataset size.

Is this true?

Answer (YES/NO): YES